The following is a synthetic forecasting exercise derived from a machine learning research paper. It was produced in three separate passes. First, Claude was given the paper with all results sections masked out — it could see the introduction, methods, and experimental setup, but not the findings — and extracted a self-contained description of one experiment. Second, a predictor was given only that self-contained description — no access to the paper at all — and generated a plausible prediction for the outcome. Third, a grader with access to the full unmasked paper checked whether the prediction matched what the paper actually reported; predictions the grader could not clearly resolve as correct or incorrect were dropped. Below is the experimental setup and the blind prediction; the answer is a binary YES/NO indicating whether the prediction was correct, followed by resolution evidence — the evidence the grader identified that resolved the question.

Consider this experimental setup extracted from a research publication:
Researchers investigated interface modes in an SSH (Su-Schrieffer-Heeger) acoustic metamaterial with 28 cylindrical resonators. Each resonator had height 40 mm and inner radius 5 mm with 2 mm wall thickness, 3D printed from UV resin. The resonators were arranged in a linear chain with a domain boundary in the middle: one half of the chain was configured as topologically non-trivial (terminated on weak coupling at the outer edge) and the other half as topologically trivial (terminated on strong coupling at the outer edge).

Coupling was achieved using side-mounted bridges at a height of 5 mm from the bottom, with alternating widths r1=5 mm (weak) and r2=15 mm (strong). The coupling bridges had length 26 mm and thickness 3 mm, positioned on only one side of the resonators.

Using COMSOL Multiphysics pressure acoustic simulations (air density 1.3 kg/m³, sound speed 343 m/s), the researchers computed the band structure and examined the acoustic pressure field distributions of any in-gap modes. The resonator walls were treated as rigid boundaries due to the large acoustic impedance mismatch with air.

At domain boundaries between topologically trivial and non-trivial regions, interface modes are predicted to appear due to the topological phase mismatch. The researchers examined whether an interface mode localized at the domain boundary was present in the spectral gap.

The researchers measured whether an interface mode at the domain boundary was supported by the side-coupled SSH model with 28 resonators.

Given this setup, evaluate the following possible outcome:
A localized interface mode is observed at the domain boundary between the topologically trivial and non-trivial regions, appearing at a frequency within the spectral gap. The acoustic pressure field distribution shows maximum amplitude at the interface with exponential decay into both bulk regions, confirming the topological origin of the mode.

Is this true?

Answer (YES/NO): NO